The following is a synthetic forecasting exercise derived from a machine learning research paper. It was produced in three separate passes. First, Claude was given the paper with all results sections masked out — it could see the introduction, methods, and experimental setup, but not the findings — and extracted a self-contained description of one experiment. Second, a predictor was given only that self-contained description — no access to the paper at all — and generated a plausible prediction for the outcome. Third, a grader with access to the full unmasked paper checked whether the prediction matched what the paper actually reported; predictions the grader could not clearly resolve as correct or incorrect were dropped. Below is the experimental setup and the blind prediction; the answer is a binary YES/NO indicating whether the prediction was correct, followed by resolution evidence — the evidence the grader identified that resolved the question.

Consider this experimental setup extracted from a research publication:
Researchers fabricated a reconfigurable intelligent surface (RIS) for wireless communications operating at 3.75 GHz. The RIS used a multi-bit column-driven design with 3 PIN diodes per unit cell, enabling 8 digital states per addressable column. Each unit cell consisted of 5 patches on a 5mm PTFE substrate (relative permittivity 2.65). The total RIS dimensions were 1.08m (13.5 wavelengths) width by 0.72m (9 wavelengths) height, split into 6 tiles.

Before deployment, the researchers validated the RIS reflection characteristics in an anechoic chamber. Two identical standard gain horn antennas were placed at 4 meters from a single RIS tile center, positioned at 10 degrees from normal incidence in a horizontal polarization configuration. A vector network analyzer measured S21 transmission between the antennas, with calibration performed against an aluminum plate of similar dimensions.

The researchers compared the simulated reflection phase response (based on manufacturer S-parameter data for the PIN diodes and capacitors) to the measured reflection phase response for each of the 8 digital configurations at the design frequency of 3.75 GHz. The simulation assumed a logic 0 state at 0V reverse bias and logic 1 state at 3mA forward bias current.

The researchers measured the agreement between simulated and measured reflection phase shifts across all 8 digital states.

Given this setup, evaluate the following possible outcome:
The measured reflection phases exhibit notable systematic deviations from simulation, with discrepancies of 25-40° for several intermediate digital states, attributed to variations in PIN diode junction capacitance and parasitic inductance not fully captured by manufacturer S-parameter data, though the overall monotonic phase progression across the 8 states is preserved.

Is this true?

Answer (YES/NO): NO